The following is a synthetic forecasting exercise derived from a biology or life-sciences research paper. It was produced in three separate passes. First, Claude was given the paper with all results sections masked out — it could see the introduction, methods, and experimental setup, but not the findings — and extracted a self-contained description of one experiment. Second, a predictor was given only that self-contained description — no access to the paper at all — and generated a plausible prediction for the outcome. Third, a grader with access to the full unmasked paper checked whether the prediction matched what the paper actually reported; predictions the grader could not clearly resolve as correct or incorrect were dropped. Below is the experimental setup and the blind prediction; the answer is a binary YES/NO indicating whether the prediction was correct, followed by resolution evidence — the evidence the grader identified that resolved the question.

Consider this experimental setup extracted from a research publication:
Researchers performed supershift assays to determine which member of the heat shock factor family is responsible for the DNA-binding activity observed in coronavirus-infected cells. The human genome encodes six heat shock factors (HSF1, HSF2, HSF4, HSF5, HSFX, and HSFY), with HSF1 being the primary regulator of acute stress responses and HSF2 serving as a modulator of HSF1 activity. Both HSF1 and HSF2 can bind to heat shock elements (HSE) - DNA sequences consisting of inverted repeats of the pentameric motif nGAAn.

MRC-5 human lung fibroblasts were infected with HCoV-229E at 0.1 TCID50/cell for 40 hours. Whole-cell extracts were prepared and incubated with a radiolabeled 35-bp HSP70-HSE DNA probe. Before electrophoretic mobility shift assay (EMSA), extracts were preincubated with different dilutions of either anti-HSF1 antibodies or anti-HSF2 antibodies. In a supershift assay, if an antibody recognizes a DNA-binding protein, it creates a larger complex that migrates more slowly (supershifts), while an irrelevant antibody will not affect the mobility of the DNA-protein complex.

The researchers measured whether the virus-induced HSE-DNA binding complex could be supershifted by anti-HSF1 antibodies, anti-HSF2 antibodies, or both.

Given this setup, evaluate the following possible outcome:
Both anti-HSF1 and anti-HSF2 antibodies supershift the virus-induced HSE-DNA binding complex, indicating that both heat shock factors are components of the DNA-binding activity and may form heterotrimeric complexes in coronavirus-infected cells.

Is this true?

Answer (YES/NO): NO